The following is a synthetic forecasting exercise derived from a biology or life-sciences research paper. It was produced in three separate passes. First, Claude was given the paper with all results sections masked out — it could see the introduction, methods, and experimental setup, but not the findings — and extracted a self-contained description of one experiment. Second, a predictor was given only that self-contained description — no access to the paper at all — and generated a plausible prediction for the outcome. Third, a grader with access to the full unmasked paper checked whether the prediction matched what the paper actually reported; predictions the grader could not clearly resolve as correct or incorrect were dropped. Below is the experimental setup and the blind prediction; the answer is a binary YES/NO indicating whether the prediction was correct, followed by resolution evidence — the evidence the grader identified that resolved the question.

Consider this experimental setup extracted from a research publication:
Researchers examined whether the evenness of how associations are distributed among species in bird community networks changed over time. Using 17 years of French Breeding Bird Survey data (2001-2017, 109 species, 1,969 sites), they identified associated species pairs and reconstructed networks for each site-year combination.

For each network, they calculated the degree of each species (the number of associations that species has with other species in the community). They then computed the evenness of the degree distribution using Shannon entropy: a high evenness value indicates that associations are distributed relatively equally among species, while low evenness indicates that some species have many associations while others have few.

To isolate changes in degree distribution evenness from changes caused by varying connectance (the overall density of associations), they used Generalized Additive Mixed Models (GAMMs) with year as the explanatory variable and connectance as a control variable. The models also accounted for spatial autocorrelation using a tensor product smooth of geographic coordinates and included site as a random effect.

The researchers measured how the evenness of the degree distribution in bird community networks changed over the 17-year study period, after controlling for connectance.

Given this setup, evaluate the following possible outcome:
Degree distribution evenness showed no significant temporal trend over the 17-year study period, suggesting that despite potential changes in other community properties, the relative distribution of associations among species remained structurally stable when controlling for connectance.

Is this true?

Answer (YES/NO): NO